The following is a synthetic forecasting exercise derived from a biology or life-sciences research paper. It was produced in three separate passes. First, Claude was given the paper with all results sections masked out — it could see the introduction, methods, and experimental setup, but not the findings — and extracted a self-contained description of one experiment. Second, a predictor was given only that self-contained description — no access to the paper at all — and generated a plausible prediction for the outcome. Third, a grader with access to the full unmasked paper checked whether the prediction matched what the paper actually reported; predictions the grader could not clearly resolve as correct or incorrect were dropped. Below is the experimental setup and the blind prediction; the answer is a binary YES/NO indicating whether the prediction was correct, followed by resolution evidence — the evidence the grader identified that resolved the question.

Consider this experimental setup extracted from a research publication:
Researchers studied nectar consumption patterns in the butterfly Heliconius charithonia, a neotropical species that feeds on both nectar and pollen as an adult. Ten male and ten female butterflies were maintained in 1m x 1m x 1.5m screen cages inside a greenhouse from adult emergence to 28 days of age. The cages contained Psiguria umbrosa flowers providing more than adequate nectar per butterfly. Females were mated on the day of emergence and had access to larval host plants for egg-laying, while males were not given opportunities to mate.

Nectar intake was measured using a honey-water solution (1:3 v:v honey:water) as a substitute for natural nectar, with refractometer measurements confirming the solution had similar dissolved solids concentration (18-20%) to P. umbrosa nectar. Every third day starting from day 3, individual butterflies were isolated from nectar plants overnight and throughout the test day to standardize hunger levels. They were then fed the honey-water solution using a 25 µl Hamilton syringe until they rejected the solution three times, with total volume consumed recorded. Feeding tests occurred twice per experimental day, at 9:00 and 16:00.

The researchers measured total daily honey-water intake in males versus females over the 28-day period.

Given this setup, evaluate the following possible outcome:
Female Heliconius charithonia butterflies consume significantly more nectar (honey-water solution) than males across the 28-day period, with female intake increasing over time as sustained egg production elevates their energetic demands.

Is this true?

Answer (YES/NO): YES